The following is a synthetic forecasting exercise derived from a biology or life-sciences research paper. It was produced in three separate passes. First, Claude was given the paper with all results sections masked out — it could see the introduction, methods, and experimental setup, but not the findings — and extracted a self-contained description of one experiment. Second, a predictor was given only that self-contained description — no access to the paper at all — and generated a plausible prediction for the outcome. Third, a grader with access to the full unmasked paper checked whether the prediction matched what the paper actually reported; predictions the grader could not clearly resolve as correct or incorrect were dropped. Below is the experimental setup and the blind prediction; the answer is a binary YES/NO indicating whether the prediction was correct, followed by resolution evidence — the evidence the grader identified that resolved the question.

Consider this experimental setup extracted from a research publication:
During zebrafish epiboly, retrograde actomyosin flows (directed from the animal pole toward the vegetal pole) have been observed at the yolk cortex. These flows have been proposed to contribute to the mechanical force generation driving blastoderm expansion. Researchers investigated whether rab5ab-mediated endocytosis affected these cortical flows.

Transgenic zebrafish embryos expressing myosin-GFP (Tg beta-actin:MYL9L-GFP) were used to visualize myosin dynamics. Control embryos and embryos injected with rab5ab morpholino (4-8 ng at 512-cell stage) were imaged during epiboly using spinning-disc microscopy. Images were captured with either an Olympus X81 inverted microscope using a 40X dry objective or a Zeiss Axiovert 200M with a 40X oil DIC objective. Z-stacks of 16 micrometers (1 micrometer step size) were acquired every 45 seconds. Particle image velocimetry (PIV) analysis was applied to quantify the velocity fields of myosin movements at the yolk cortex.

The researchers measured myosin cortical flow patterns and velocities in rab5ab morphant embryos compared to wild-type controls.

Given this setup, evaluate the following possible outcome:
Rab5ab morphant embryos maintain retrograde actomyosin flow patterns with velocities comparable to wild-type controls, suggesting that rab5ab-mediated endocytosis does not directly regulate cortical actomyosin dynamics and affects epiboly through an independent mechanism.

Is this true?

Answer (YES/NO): NO